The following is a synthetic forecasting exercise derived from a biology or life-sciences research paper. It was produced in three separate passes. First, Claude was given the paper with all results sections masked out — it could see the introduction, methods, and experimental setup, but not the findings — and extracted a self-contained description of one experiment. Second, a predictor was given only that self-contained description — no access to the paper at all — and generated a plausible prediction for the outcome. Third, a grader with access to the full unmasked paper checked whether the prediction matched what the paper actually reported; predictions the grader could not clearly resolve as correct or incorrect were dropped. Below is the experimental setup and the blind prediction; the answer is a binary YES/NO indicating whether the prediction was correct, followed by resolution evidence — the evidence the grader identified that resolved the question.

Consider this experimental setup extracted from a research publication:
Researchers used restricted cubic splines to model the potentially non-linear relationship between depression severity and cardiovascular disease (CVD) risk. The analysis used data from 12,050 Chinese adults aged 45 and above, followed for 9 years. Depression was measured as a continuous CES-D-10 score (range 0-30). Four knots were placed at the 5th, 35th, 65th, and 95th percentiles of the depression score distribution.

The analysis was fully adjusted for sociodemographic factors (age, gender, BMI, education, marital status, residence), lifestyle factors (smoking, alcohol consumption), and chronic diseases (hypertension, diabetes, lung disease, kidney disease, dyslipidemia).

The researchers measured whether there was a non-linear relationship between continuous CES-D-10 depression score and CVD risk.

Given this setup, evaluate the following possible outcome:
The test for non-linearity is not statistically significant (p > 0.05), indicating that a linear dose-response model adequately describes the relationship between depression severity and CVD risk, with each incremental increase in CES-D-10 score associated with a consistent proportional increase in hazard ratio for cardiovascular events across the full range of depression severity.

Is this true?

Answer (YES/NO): NO